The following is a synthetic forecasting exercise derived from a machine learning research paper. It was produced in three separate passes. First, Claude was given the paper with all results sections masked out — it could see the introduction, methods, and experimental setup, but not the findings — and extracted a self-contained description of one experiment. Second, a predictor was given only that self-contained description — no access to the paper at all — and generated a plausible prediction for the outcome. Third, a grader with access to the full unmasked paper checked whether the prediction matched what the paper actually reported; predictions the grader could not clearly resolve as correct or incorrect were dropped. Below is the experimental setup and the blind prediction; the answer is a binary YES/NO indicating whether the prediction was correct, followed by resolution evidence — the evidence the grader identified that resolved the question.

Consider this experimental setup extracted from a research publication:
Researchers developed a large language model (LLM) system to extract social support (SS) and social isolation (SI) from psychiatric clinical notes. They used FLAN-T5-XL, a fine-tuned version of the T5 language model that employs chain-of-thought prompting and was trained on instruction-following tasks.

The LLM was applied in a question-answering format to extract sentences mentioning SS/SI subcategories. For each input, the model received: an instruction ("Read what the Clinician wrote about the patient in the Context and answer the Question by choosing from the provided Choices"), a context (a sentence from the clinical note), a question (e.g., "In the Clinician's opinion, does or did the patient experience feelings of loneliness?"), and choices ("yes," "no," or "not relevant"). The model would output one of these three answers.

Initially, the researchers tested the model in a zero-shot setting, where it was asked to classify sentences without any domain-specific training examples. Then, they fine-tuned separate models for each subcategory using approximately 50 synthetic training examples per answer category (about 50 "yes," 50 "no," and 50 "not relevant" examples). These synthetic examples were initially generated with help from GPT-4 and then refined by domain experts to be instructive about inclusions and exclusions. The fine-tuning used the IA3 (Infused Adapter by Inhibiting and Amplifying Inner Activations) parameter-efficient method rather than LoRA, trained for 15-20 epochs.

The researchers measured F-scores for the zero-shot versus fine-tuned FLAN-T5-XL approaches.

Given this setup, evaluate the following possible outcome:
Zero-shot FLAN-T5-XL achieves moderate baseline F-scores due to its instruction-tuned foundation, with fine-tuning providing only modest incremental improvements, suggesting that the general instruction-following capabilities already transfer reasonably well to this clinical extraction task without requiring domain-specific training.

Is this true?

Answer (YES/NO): NO